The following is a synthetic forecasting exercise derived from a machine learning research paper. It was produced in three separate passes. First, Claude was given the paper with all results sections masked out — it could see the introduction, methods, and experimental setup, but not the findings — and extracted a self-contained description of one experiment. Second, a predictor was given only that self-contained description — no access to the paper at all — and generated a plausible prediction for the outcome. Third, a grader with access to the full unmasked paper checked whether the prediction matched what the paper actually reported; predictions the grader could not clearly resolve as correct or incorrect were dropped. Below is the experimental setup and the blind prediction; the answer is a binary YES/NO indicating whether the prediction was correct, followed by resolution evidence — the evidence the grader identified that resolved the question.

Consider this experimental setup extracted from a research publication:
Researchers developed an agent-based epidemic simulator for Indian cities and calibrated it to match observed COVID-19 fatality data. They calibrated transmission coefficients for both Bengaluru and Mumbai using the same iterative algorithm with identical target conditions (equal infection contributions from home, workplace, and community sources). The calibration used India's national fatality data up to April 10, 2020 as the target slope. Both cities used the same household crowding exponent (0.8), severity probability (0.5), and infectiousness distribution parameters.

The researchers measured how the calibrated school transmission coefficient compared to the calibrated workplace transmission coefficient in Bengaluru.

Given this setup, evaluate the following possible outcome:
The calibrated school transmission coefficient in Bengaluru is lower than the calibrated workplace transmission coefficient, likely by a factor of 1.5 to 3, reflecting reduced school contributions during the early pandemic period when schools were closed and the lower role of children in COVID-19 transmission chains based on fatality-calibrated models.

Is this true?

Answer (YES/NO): NO